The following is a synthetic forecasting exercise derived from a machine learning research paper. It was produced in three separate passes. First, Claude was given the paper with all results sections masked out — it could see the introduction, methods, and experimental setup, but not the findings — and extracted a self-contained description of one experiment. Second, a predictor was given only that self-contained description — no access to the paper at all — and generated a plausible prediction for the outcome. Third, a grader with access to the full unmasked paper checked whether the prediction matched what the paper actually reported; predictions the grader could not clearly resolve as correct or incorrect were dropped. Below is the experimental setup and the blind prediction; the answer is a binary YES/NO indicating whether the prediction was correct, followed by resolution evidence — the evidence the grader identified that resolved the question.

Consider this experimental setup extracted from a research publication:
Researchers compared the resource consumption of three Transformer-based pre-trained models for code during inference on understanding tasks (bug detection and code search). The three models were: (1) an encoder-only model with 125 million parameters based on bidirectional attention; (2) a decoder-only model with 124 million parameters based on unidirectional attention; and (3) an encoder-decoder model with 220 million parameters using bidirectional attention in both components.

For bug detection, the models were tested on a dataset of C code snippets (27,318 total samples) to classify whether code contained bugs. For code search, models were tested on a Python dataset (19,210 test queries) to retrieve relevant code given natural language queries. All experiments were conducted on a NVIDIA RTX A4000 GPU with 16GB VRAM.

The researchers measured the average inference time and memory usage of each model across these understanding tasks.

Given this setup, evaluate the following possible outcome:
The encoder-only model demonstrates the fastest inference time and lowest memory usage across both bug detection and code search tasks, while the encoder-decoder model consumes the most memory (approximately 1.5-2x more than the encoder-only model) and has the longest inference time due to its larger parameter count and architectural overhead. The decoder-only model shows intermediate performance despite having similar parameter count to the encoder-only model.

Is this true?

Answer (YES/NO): NO